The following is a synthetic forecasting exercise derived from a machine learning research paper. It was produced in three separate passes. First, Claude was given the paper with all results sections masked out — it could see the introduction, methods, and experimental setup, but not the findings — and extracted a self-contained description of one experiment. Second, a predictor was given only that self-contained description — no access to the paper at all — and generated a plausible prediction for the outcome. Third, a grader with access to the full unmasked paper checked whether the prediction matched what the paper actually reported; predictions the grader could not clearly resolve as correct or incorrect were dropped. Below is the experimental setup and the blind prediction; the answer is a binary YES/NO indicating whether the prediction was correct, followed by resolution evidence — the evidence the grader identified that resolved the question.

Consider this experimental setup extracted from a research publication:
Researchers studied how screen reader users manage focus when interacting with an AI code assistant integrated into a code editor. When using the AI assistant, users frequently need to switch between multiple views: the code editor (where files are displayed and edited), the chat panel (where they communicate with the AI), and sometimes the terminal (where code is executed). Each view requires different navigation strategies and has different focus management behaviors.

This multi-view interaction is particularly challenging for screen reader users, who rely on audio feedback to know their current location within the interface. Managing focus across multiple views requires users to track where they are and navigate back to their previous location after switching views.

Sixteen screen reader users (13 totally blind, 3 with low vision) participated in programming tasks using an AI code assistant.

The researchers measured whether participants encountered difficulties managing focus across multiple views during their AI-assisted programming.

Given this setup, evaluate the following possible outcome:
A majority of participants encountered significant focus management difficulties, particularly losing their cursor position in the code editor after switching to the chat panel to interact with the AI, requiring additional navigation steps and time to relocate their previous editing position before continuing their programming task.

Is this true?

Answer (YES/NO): NO